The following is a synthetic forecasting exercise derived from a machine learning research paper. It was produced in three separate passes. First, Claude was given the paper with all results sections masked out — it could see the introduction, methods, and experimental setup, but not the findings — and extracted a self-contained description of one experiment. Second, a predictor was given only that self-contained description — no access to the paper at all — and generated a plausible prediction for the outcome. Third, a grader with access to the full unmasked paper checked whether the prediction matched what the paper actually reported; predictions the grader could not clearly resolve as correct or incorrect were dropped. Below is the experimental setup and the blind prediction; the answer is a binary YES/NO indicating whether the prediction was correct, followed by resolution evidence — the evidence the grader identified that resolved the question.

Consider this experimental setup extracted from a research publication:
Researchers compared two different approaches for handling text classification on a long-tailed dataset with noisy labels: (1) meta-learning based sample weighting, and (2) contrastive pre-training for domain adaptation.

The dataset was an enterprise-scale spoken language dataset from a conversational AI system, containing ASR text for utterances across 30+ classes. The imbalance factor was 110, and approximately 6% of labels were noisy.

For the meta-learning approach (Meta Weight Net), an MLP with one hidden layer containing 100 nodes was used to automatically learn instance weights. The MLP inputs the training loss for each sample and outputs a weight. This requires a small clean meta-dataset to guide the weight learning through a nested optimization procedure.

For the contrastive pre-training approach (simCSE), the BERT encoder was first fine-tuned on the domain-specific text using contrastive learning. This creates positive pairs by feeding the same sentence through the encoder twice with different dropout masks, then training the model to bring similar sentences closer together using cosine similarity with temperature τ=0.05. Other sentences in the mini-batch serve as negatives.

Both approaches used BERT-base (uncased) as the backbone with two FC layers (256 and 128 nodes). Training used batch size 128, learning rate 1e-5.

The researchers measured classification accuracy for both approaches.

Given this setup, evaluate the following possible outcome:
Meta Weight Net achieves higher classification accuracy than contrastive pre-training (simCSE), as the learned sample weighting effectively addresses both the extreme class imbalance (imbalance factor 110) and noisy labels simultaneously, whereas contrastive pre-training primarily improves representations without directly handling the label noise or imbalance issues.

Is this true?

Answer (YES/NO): NO